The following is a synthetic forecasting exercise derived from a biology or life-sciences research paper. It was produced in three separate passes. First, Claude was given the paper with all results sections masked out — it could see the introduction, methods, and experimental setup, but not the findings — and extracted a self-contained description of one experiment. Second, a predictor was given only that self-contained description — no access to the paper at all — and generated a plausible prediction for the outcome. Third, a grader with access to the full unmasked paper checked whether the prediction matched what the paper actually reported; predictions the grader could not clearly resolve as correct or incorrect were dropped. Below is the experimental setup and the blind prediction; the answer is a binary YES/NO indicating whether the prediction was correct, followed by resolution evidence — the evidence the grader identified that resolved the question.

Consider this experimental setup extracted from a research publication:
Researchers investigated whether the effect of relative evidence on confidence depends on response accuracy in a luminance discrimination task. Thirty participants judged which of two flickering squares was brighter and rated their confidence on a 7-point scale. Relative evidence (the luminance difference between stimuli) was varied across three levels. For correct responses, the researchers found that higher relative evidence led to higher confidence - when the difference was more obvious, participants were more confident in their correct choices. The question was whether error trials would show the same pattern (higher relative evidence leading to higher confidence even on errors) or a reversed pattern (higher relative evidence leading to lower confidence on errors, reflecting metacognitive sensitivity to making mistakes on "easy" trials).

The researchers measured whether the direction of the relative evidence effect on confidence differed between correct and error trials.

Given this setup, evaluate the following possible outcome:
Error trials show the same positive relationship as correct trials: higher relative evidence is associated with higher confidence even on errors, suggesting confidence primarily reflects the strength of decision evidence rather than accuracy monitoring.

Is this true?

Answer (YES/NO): NO